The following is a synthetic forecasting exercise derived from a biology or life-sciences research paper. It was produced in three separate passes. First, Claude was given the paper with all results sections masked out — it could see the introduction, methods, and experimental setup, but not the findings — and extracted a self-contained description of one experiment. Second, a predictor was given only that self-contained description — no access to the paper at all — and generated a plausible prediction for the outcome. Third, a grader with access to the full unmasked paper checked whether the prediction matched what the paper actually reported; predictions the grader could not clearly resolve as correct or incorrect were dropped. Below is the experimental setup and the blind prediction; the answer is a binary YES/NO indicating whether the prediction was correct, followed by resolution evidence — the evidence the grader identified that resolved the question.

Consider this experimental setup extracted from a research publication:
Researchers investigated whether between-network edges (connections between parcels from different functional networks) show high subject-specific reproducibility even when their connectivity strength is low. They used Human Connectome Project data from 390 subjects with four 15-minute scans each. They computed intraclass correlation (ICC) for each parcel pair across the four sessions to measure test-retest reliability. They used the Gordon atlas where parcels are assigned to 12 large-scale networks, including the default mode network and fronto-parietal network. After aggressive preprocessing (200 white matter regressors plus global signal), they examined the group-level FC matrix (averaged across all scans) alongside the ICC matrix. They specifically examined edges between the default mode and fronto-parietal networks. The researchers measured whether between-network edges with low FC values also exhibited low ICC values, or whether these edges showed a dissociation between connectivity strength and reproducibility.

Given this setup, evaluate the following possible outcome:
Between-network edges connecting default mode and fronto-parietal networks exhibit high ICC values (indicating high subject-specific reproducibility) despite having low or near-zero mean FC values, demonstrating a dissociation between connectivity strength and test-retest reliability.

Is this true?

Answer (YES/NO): YES